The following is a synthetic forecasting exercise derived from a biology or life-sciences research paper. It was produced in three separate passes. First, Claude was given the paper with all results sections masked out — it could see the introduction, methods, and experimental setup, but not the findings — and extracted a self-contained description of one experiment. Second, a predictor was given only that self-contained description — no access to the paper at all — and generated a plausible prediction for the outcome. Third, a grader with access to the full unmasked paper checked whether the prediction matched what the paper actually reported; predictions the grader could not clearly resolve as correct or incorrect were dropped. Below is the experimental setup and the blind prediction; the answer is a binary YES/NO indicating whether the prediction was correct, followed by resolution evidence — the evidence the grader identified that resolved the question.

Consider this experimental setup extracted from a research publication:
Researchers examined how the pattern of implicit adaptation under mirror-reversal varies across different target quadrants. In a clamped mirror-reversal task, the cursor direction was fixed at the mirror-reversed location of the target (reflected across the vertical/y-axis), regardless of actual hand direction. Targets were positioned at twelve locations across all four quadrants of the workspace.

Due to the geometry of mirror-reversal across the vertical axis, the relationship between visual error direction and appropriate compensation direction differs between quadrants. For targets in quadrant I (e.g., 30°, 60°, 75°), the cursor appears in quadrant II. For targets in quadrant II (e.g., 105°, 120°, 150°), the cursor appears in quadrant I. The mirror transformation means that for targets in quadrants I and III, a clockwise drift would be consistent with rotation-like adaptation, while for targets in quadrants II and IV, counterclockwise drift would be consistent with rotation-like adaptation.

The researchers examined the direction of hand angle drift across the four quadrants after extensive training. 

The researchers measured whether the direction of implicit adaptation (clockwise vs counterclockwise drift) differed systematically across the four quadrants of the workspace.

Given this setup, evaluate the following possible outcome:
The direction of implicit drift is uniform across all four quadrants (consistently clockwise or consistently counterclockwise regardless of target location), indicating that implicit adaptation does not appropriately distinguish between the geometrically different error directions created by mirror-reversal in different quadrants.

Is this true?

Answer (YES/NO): NO